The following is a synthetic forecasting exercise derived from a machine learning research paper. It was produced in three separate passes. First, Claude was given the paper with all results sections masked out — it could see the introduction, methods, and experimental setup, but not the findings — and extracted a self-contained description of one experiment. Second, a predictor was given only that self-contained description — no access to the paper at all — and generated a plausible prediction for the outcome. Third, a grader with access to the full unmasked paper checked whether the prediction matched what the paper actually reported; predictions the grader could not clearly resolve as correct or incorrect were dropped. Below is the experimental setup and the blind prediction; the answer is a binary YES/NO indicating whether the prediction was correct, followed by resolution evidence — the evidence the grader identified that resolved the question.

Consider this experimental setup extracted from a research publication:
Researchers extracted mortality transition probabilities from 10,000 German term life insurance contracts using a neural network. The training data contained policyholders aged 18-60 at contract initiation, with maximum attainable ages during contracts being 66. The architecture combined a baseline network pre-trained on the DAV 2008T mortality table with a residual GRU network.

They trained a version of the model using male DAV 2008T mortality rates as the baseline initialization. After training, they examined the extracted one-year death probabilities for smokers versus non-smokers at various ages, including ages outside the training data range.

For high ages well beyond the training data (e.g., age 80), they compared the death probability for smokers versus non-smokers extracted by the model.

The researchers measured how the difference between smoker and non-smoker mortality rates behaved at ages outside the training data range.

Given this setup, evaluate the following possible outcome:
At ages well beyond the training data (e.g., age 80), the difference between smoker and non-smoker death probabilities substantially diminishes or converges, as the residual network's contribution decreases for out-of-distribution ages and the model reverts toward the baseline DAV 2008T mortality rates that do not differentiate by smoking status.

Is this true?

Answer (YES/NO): NO